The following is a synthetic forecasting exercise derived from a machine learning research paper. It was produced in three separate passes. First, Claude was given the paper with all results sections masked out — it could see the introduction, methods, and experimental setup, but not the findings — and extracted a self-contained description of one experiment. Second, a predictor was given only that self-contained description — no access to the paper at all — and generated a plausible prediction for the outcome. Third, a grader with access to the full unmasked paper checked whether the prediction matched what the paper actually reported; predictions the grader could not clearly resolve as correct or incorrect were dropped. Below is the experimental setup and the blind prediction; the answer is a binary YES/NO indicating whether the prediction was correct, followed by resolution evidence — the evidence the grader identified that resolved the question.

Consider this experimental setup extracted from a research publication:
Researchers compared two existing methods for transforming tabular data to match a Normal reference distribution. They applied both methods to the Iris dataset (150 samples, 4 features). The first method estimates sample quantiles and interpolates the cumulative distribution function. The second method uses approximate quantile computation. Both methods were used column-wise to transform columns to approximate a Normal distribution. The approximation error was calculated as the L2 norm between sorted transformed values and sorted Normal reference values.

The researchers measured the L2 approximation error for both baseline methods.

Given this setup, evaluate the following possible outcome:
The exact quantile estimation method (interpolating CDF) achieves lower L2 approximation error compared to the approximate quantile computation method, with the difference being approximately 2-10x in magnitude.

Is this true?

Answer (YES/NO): NO